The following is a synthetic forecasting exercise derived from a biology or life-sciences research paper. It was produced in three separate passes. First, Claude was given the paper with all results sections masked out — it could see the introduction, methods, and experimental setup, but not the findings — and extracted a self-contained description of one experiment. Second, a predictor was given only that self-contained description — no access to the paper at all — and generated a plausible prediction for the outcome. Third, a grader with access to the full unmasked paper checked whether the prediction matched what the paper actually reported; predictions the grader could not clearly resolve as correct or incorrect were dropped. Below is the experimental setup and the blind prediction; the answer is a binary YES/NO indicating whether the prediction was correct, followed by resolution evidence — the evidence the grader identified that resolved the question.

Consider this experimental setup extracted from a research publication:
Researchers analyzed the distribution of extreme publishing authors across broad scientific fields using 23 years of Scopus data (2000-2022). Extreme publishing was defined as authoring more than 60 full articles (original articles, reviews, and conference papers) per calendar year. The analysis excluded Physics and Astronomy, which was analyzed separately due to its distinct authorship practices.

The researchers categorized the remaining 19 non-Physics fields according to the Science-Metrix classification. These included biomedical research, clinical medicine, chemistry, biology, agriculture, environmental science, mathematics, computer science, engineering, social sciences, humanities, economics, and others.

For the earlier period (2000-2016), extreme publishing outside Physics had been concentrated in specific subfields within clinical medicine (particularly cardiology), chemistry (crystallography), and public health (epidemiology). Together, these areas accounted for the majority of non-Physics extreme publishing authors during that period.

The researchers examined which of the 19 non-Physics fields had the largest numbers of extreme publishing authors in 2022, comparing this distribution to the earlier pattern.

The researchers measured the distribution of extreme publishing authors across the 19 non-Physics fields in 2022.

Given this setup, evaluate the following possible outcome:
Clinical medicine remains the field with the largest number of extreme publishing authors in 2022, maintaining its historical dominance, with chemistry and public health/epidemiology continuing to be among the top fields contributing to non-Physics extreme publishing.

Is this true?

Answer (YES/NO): NO